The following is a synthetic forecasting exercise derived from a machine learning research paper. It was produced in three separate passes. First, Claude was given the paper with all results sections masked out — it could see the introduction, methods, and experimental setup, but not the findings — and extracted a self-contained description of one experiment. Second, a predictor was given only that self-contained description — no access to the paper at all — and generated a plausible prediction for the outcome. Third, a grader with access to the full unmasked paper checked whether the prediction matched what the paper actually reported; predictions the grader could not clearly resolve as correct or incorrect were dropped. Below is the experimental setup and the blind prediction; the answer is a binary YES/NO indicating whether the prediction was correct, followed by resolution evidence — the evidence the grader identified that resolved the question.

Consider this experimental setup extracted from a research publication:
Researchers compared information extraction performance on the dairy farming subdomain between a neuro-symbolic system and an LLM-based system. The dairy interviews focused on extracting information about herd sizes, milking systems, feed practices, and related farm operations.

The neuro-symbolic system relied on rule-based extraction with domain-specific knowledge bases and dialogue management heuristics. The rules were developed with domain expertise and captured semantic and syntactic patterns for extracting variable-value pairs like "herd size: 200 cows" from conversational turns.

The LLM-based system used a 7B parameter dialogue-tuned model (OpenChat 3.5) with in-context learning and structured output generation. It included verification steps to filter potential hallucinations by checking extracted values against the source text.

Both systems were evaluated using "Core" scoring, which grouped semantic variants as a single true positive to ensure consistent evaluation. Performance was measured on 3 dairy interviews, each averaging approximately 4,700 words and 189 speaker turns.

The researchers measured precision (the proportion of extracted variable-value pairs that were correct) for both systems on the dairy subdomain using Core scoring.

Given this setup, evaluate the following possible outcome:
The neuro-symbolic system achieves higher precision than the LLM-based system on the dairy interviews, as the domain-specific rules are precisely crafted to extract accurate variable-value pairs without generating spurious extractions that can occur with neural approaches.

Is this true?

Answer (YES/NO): YES